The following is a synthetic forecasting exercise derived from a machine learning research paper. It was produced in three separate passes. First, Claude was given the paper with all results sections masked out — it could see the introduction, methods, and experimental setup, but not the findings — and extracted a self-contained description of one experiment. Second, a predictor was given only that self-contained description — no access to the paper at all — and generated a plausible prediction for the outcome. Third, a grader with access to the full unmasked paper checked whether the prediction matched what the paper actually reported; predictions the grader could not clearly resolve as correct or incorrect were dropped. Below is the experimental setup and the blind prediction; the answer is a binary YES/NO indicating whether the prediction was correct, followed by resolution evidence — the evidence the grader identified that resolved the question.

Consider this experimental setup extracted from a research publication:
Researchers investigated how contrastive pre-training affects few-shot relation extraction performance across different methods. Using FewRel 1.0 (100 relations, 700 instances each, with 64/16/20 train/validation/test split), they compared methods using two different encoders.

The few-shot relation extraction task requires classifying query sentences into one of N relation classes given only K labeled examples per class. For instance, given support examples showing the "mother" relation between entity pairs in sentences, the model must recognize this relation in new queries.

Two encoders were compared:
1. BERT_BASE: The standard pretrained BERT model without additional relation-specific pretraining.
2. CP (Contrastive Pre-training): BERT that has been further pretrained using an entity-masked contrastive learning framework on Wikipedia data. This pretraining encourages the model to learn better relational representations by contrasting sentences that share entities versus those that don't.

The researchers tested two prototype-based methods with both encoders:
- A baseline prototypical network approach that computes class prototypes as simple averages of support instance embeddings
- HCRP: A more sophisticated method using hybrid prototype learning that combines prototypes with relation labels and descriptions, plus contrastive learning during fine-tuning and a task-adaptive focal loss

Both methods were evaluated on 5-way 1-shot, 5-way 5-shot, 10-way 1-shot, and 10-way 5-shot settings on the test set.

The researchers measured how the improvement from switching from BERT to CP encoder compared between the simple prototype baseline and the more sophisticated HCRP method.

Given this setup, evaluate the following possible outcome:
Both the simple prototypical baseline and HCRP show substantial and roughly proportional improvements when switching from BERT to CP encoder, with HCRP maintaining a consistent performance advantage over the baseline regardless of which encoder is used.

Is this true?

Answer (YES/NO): NO